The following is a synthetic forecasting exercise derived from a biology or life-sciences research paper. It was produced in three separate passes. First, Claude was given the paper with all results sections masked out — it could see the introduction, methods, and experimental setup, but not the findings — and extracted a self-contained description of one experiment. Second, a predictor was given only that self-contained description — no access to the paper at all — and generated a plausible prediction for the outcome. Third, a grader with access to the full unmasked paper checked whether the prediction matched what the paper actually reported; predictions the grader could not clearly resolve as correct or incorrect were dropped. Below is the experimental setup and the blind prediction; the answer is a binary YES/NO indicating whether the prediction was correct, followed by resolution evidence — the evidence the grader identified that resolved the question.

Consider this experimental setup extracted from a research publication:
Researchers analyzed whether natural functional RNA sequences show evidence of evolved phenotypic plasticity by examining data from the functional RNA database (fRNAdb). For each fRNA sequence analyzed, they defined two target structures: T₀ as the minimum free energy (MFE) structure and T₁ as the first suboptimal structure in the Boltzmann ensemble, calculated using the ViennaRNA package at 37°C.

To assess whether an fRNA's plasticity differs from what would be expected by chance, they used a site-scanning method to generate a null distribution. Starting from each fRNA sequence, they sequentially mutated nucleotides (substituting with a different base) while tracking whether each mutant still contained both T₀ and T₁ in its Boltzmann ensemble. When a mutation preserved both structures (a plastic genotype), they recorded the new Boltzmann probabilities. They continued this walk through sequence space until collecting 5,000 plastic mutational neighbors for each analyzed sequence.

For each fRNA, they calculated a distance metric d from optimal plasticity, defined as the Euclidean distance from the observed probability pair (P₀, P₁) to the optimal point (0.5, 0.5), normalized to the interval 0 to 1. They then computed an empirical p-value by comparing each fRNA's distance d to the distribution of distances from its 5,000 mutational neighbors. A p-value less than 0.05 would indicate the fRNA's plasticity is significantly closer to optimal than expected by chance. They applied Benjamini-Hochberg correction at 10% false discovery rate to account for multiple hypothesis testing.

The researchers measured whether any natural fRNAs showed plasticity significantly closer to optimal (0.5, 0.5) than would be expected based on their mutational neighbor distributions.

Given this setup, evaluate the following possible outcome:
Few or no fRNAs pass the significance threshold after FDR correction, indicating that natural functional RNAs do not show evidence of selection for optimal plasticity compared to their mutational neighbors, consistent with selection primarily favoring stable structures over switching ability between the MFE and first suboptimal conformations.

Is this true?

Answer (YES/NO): NO